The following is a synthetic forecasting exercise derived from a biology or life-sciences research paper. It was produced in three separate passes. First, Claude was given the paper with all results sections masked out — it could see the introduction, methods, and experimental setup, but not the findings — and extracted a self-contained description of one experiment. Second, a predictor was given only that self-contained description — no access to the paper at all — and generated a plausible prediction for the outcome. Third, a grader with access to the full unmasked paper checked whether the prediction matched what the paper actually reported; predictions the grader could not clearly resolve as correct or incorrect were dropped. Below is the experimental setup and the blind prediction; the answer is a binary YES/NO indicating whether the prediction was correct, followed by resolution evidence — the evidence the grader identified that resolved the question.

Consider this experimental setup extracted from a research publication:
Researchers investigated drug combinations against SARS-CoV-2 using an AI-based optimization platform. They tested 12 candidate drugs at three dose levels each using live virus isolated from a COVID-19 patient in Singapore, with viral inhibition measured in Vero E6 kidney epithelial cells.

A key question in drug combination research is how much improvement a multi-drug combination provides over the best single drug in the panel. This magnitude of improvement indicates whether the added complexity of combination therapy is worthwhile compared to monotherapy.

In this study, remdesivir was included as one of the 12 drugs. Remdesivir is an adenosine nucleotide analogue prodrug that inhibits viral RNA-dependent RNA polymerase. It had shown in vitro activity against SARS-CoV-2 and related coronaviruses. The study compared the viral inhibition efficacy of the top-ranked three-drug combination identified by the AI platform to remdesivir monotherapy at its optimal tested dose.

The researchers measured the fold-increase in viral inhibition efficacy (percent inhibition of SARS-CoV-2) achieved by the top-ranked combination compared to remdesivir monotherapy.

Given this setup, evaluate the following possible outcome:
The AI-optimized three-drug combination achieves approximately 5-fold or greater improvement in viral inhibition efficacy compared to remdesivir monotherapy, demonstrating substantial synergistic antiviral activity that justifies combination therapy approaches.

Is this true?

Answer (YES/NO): YES